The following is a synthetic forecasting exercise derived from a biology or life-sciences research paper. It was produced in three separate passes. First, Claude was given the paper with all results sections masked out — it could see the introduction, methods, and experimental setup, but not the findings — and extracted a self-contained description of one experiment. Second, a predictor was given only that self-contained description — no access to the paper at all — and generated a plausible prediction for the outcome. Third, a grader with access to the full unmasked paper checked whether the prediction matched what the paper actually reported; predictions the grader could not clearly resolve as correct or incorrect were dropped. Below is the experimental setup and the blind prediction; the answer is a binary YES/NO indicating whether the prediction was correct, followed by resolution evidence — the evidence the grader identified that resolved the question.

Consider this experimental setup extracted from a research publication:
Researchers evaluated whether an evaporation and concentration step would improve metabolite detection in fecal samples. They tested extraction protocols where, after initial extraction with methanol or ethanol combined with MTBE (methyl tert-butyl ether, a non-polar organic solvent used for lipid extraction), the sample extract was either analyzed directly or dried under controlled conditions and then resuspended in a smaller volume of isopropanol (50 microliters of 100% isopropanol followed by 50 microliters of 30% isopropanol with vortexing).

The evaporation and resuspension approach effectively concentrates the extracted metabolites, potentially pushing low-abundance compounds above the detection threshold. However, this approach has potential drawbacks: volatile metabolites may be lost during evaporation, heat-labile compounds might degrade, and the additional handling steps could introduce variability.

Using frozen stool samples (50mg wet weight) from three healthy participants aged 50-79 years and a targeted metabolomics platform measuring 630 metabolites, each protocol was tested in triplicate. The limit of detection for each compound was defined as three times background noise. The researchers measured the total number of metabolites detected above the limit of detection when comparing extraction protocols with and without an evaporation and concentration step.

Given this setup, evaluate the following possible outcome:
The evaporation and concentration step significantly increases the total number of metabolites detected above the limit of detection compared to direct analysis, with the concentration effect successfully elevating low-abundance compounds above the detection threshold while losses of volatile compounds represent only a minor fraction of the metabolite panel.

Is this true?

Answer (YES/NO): YES